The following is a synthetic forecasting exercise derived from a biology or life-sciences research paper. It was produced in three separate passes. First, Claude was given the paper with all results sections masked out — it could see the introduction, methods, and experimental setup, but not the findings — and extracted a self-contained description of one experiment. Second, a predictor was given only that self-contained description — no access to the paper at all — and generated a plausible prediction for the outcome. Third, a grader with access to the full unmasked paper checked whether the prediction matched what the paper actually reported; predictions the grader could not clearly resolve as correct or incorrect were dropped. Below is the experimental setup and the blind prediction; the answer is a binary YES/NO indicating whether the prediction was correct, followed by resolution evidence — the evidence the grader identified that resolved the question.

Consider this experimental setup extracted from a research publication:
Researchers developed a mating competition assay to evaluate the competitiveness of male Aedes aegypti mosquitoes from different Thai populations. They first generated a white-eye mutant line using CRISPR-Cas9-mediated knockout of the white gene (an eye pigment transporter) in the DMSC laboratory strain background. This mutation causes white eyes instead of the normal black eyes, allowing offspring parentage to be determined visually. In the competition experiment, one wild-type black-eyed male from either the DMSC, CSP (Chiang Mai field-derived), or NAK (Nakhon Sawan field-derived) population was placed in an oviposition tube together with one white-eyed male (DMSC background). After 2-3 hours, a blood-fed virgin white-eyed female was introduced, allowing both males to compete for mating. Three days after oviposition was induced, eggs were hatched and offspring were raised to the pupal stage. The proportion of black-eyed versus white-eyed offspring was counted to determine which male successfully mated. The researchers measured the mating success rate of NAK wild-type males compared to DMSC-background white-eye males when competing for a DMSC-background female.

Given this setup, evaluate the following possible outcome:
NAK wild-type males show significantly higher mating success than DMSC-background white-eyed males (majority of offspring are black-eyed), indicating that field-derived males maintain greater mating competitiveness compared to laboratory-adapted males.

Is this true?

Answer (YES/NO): YES